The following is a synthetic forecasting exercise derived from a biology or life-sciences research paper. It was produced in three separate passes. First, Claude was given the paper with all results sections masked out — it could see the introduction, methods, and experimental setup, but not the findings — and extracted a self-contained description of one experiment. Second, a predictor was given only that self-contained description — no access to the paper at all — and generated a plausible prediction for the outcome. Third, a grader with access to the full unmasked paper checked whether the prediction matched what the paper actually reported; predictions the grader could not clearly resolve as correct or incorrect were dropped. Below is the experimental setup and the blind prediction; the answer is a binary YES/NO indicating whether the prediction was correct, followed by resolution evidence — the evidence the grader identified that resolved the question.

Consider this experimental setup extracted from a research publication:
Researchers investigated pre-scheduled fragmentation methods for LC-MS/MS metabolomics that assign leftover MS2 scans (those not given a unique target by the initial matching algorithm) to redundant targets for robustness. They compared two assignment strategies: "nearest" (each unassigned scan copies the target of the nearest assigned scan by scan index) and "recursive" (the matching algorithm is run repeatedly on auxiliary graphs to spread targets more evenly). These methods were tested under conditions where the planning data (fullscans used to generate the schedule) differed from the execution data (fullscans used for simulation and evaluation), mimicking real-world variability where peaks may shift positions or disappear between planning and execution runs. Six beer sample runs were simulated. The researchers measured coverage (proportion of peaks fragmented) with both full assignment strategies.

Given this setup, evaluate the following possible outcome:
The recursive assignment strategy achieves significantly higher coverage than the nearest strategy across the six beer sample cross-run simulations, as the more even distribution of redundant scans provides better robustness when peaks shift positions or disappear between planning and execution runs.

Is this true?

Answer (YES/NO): YES